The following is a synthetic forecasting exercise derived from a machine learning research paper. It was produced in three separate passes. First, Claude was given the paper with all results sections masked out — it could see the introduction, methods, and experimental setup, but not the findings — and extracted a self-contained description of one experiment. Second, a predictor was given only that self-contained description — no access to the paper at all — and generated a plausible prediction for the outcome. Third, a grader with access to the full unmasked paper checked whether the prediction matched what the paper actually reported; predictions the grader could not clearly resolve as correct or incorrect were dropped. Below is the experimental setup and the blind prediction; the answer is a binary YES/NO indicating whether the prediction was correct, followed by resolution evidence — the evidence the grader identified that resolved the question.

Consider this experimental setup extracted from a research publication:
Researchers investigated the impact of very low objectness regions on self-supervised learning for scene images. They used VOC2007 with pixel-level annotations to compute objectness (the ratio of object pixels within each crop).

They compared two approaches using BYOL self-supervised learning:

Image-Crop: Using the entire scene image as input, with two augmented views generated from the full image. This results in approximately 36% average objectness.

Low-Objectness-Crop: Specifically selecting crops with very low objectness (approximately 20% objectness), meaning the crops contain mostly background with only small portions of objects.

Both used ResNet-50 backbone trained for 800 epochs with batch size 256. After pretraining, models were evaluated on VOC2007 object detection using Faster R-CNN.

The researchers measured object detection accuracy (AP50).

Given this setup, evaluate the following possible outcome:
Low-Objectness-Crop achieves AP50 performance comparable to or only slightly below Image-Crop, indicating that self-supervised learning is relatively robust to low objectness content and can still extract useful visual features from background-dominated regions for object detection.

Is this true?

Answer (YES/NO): NO